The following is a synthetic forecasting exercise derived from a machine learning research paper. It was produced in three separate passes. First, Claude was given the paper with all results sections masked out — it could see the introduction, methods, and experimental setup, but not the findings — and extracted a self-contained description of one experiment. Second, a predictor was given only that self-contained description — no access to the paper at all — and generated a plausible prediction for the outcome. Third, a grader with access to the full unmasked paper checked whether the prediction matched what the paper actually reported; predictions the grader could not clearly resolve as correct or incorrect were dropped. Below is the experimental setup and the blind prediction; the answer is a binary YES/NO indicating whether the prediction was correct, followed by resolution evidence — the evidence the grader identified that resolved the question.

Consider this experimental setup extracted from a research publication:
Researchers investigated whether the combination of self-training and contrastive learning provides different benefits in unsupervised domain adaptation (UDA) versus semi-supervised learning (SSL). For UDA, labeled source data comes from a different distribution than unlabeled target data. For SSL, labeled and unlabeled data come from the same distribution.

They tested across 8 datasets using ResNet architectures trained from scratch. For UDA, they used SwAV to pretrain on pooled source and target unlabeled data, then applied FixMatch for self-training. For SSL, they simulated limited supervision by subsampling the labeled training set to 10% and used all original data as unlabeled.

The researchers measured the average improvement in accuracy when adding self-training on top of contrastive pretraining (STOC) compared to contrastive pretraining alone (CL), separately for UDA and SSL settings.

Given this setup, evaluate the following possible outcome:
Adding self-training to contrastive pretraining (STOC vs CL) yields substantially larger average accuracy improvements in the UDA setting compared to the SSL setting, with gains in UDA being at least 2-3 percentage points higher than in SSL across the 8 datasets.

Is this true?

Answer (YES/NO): YES